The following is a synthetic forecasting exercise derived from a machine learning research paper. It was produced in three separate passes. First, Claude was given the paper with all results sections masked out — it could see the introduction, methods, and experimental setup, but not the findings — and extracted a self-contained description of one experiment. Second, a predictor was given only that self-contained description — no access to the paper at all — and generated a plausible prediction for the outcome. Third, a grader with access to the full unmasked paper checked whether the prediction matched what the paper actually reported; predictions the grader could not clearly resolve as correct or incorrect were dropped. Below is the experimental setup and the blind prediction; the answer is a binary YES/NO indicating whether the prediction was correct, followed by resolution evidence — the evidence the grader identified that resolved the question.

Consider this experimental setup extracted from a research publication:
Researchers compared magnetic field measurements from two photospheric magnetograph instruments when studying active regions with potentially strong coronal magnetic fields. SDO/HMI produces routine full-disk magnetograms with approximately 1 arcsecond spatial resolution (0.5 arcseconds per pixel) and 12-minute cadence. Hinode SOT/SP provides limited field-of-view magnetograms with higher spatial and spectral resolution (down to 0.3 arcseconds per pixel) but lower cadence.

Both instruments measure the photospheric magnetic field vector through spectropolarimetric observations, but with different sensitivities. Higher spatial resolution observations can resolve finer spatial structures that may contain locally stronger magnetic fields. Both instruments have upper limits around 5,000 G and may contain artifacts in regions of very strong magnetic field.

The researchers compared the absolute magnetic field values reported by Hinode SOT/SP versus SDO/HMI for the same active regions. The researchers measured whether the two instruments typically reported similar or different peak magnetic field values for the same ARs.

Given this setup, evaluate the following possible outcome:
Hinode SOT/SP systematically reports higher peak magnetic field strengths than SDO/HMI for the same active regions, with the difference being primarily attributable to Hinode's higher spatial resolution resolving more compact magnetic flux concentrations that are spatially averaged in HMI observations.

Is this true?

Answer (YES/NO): YES